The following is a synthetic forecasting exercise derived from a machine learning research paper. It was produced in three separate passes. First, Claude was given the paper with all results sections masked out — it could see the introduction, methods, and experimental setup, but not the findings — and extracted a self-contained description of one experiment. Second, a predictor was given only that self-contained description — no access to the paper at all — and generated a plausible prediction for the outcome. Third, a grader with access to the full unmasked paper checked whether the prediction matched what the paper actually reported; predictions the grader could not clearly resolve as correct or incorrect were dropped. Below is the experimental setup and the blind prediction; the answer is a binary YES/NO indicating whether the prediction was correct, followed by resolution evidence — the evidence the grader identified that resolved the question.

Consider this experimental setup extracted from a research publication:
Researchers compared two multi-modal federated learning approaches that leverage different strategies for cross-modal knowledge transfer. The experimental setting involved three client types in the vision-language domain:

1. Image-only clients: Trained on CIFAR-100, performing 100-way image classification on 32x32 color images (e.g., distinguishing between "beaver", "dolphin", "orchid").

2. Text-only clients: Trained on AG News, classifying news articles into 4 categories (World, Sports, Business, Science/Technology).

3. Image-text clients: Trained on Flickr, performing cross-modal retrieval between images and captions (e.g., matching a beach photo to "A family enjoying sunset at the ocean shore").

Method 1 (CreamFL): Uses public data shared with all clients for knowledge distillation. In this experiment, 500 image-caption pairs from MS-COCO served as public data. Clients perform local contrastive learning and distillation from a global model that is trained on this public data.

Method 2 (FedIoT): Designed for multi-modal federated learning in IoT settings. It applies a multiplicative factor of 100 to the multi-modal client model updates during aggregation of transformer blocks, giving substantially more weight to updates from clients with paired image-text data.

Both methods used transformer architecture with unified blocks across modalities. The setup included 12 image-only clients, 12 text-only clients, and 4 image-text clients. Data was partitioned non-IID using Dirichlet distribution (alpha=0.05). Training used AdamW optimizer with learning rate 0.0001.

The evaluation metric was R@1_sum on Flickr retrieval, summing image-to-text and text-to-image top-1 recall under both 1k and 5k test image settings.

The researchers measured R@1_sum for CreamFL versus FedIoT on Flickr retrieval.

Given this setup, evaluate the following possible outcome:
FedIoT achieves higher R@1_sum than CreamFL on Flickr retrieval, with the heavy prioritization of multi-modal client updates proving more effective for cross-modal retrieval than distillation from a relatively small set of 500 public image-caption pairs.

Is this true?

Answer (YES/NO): YES